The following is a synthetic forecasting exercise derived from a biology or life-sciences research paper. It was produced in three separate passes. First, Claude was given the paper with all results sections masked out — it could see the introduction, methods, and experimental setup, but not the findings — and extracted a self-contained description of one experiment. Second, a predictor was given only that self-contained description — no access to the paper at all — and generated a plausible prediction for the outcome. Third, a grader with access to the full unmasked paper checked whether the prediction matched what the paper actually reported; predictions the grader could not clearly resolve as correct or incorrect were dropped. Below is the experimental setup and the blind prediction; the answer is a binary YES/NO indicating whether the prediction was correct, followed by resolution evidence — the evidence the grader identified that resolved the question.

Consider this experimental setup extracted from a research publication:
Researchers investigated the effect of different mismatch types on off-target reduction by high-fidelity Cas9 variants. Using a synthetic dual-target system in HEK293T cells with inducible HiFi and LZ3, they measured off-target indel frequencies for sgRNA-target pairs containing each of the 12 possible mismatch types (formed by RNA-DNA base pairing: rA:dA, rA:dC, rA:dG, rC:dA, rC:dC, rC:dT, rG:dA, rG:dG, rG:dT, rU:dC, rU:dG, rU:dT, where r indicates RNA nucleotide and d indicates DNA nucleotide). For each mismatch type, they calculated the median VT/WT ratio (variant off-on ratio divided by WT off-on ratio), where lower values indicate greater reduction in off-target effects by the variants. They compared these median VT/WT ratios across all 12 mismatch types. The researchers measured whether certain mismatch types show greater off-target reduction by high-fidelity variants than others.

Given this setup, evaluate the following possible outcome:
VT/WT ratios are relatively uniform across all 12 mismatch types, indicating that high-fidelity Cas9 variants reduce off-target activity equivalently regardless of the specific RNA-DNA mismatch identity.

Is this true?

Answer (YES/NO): NO